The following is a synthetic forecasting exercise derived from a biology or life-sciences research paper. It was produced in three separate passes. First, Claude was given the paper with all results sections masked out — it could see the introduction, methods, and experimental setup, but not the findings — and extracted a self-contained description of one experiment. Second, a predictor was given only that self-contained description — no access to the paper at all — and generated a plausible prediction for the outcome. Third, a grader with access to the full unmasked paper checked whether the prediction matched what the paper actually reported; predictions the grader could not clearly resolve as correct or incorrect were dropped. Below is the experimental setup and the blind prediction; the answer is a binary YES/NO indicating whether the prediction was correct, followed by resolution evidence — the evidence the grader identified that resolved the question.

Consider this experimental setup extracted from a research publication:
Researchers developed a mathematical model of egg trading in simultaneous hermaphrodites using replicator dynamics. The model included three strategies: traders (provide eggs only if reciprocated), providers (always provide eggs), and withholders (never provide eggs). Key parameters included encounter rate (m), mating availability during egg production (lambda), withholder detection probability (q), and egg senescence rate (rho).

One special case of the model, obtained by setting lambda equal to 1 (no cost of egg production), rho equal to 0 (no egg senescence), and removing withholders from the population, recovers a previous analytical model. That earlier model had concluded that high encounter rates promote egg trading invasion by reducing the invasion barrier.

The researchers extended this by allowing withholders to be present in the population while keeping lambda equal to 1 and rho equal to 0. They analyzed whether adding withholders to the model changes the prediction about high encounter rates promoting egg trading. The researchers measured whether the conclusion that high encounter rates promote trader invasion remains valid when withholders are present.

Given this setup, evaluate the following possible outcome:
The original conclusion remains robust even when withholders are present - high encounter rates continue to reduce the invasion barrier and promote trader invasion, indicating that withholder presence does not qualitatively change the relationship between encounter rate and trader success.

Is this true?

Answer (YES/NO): NO